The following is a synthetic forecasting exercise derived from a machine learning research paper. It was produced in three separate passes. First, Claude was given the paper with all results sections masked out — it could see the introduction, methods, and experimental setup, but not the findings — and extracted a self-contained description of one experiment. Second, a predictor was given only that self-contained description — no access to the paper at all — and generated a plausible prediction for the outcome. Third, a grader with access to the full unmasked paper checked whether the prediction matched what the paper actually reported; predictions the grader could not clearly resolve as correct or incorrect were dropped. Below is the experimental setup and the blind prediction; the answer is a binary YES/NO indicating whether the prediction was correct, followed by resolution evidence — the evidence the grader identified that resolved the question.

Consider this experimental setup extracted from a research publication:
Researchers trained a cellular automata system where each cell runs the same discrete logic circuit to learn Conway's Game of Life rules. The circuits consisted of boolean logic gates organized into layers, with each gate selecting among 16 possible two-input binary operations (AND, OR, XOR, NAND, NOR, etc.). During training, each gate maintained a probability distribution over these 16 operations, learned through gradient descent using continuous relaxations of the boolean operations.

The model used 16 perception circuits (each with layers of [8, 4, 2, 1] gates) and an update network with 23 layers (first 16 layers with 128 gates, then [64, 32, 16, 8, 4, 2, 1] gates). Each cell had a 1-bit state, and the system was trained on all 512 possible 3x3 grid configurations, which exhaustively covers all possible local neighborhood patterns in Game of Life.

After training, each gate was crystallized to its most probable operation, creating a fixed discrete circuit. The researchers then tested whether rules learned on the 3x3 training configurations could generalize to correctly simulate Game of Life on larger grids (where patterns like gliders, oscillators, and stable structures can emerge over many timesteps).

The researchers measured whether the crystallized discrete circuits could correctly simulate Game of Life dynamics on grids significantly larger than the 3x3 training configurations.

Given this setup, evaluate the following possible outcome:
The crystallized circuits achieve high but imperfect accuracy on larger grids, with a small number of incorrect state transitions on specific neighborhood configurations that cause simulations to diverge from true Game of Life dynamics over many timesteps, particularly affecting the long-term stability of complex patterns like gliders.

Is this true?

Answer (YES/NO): NO